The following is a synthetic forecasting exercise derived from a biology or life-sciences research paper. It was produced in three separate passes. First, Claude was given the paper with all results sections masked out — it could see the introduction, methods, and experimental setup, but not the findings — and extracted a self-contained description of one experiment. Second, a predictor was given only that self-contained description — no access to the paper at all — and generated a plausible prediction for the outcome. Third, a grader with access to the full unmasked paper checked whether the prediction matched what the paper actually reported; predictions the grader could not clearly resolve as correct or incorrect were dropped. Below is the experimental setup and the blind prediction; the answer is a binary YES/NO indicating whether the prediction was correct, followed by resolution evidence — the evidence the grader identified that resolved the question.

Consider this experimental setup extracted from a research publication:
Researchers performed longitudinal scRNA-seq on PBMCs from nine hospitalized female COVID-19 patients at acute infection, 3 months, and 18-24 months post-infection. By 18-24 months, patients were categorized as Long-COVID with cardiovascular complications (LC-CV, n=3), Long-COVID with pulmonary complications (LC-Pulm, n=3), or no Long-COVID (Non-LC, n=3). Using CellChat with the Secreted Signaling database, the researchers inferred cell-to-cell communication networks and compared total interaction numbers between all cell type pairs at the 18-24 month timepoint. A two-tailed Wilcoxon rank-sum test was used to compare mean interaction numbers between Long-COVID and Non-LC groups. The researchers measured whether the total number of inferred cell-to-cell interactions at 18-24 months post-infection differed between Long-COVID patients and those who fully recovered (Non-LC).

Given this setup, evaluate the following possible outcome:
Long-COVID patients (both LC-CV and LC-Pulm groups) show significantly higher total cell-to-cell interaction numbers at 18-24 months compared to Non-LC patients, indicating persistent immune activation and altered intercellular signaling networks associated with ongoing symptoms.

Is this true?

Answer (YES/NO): YES